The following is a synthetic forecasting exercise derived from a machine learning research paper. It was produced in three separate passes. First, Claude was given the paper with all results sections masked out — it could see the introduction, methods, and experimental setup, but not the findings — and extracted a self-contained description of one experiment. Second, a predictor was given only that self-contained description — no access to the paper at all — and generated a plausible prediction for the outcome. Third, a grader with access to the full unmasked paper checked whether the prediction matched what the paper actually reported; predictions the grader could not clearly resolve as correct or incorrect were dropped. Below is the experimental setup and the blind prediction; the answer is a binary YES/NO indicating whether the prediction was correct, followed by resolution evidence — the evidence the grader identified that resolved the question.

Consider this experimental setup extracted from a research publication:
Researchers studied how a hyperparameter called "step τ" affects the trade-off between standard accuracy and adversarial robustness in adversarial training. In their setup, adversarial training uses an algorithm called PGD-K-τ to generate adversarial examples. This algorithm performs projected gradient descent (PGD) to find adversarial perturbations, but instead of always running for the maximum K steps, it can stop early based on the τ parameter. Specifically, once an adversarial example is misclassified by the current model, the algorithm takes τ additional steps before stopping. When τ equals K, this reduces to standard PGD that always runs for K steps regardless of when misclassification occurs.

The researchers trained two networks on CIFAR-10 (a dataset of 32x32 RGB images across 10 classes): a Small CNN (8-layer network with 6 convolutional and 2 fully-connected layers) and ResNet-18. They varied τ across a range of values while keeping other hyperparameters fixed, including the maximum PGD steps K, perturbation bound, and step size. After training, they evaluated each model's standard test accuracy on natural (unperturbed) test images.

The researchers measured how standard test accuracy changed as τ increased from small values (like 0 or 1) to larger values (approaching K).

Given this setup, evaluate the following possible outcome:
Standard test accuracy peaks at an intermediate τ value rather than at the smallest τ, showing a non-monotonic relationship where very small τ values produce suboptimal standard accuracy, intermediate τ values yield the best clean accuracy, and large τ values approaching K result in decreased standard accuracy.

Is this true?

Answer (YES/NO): NO